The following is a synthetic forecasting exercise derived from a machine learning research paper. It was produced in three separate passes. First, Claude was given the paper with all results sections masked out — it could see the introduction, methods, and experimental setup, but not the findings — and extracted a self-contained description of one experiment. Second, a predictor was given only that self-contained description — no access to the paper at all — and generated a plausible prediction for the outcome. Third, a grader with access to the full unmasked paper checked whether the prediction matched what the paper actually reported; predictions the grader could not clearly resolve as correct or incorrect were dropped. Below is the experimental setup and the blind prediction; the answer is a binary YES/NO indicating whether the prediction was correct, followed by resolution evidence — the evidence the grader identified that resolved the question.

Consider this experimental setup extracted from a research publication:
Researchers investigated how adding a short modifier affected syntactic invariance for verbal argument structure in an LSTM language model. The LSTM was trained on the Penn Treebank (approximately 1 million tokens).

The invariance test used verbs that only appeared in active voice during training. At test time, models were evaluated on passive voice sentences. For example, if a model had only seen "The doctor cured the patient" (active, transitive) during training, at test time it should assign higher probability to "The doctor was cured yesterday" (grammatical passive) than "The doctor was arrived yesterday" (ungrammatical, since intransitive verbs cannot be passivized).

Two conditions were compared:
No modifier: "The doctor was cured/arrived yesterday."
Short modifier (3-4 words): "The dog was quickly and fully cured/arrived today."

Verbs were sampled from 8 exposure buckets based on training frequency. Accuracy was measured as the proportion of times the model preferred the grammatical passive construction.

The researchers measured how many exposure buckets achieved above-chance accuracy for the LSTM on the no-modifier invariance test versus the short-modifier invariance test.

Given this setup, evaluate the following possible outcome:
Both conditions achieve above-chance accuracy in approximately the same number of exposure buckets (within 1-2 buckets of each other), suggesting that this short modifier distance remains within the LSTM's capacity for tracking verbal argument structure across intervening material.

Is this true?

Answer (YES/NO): YES